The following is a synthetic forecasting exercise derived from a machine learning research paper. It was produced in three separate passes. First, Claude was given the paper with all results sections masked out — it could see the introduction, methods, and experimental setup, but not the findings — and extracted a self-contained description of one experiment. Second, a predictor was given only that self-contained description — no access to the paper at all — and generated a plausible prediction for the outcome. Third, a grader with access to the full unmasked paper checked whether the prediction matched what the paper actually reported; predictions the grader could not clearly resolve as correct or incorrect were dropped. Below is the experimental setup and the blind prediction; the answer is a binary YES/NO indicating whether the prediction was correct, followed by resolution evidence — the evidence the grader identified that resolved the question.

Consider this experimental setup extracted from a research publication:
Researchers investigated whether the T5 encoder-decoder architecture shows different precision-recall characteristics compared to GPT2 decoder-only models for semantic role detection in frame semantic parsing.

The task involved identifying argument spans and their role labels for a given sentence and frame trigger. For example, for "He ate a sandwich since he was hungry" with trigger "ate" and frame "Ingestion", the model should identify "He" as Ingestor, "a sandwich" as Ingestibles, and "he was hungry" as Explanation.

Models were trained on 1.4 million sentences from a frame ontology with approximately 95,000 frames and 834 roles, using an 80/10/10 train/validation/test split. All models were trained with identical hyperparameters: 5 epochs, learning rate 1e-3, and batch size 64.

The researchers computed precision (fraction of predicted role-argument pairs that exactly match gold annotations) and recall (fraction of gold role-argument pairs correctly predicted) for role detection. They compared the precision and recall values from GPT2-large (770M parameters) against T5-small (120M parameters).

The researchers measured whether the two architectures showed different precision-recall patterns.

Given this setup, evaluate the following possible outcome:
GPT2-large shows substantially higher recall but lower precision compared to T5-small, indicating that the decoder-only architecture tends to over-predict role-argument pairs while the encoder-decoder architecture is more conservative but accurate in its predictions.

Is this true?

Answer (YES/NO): NO